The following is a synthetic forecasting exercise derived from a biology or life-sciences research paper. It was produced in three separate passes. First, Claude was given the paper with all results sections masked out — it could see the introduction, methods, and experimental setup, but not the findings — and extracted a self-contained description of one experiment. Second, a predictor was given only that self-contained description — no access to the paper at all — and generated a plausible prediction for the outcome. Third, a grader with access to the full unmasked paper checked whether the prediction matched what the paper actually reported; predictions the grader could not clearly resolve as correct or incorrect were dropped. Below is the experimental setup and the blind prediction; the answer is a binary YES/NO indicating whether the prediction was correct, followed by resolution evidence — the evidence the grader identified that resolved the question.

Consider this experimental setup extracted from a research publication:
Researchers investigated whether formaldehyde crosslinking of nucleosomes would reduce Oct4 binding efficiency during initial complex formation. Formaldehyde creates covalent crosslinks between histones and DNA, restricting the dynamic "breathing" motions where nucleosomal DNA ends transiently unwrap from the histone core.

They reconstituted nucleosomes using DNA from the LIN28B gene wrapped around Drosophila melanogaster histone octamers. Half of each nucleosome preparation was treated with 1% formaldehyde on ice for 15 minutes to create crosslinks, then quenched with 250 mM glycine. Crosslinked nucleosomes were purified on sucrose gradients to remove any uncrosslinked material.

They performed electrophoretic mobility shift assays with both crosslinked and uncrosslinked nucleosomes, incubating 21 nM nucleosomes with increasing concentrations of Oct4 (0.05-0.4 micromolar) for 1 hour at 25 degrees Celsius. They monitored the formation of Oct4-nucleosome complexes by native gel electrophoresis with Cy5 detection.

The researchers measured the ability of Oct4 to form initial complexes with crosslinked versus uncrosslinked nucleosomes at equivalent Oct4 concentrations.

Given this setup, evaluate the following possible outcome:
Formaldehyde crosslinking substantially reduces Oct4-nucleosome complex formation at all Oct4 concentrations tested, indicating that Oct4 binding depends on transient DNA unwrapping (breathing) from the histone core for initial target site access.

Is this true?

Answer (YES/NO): NO